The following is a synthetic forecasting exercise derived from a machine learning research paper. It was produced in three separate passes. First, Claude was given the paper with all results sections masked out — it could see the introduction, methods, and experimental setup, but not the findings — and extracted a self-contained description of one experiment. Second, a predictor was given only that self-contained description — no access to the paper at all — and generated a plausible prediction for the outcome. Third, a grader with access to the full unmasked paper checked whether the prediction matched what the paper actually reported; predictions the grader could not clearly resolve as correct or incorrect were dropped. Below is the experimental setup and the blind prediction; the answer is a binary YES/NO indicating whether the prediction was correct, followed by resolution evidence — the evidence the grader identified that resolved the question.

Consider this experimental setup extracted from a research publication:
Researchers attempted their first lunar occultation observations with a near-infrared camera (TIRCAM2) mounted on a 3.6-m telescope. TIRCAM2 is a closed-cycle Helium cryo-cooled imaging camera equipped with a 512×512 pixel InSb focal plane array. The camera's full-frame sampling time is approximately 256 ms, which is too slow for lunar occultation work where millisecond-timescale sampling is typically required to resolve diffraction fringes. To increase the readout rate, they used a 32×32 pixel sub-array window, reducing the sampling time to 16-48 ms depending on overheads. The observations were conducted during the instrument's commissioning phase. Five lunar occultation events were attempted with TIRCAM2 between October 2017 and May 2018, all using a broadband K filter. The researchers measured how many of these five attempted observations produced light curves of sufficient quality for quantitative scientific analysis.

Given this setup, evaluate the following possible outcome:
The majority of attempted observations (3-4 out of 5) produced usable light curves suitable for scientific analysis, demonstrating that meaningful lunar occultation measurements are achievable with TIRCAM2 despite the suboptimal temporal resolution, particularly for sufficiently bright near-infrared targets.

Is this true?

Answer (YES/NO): NO